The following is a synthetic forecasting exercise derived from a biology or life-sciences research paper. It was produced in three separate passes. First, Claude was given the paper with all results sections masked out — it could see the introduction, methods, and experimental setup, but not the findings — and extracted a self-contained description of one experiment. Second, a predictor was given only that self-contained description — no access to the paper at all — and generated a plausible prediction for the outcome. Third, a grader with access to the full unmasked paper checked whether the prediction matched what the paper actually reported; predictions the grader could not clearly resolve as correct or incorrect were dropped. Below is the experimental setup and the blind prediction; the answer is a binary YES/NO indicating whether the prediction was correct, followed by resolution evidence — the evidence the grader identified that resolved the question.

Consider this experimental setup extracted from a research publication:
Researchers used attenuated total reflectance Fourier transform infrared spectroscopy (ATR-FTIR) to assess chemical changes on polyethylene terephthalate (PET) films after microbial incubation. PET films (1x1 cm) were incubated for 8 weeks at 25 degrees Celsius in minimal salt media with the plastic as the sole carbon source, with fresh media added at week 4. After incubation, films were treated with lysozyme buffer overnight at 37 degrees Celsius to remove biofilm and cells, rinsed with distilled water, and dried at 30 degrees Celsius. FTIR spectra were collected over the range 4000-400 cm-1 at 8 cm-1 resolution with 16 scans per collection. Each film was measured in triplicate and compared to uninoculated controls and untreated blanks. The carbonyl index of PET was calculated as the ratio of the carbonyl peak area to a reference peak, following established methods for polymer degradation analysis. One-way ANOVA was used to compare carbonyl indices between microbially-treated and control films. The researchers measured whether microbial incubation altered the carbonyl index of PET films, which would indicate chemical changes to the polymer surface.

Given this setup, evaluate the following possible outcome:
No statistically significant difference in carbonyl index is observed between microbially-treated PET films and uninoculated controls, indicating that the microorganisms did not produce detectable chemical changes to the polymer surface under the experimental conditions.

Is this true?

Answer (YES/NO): YES